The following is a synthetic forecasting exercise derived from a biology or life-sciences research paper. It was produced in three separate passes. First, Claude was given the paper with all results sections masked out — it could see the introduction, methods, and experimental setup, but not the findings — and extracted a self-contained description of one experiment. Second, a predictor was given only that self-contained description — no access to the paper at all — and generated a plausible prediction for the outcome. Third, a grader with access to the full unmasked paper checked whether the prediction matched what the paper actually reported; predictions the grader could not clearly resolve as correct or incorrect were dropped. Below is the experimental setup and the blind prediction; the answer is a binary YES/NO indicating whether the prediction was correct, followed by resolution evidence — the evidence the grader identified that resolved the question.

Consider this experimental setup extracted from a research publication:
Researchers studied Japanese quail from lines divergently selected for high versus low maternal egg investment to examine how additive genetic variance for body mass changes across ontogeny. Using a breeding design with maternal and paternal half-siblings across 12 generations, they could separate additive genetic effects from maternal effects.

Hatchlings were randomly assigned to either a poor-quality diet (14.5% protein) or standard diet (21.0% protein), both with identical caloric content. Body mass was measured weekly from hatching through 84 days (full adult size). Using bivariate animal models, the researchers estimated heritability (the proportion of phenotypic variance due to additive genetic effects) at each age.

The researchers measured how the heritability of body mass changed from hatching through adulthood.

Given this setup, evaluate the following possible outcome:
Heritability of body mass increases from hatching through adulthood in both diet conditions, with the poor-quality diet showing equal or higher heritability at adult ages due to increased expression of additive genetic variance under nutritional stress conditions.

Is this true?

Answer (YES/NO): NO